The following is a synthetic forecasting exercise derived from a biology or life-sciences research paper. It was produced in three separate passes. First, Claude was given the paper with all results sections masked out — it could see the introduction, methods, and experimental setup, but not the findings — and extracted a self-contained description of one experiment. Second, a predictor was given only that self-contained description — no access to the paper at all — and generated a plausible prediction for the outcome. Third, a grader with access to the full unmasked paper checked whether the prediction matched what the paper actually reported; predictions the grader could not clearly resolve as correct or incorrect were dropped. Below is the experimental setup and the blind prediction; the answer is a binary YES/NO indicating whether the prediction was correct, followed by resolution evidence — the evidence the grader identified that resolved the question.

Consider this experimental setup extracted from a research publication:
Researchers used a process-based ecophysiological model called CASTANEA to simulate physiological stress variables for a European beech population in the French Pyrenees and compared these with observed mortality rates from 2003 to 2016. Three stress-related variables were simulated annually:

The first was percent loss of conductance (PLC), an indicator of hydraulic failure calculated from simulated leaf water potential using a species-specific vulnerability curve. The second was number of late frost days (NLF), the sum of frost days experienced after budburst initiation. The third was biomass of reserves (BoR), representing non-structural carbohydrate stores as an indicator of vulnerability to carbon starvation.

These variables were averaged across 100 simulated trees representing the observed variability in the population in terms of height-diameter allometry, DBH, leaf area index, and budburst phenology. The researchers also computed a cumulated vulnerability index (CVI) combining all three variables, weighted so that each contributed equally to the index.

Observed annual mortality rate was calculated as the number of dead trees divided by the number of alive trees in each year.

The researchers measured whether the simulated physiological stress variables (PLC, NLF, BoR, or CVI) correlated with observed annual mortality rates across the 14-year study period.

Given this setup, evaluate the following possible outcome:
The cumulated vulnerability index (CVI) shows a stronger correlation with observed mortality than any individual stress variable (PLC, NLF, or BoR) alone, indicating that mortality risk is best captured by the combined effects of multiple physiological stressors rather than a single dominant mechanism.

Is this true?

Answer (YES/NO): YES